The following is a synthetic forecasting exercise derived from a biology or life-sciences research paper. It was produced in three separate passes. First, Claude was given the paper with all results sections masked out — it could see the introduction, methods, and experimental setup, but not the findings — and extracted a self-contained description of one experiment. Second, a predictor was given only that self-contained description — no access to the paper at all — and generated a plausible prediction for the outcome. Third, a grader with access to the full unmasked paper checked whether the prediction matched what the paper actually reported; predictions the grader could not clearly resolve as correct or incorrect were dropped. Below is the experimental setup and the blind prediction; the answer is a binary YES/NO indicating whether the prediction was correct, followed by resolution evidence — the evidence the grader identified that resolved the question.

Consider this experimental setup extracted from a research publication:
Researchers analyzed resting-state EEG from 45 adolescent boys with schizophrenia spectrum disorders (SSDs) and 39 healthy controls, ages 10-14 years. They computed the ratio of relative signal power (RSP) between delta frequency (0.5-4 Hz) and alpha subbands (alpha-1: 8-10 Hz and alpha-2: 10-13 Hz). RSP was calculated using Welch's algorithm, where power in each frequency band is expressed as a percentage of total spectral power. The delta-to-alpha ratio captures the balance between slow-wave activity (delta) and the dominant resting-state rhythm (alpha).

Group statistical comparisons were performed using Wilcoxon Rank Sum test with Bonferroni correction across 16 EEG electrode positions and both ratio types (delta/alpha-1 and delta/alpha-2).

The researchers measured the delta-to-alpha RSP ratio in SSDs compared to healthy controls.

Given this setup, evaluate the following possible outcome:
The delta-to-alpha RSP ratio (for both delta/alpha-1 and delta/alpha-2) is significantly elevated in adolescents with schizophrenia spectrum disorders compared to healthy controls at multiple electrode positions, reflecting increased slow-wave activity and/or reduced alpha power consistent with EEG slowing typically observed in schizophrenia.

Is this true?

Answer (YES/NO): YES